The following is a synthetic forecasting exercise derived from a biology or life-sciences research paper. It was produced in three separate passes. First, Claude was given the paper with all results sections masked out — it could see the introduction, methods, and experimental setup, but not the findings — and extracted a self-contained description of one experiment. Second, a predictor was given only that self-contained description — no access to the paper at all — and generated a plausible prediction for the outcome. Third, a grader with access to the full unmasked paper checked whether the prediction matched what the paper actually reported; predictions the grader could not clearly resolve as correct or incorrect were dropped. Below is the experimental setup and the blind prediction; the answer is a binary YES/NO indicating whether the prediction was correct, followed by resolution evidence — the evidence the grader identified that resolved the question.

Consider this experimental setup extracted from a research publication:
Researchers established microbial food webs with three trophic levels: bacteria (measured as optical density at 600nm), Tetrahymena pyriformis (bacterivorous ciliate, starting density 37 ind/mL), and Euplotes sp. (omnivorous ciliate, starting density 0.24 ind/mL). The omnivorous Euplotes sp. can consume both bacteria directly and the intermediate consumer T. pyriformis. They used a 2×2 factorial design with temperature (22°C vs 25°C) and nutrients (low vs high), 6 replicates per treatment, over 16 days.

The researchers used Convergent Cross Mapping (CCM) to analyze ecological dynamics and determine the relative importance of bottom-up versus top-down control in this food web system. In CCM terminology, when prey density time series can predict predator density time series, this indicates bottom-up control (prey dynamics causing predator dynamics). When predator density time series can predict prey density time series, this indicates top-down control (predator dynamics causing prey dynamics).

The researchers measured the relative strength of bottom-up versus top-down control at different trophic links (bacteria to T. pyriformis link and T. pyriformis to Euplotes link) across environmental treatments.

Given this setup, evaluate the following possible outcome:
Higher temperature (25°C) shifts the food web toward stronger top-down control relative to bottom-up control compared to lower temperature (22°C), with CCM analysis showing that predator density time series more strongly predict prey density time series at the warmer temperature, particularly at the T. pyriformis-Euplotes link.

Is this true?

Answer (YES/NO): NO